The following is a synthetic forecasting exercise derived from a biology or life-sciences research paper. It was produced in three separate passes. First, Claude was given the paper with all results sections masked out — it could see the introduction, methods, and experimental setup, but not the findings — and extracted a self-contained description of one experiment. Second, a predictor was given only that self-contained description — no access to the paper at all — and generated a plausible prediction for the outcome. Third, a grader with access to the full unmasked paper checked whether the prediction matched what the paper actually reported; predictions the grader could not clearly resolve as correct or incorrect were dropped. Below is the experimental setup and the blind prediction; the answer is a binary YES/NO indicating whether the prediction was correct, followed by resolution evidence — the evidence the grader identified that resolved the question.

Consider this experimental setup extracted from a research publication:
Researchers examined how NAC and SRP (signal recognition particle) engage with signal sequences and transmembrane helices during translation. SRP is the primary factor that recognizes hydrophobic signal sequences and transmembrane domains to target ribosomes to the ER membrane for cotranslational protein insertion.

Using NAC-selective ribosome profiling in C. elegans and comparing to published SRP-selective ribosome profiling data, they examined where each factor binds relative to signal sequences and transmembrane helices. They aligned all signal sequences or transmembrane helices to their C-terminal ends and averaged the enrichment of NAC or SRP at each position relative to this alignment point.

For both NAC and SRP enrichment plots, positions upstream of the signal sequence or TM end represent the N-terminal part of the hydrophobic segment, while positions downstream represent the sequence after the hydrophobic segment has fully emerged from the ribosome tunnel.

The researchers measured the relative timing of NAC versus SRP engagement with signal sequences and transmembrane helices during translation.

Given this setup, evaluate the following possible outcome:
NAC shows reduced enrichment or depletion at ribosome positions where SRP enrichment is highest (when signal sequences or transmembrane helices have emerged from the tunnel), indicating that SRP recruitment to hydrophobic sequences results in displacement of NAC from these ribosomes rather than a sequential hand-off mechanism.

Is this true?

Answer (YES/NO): NO